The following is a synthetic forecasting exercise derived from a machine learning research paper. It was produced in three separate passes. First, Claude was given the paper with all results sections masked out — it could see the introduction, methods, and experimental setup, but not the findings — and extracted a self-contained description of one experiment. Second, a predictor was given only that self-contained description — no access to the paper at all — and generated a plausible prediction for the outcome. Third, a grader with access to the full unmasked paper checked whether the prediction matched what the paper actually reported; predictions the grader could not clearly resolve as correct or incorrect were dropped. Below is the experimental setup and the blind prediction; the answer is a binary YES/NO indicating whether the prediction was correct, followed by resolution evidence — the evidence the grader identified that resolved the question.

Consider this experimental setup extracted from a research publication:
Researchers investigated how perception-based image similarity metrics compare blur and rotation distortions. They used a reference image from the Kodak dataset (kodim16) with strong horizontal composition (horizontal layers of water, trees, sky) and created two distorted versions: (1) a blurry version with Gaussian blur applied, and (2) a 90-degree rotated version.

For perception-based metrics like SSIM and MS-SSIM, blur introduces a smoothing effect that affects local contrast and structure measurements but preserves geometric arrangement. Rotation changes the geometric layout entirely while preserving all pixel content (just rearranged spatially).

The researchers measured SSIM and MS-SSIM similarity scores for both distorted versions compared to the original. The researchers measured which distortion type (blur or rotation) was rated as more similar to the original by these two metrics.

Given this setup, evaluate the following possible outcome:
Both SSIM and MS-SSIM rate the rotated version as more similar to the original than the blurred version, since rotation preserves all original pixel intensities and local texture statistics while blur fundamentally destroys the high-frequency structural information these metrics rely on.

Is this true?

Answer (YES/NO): NO